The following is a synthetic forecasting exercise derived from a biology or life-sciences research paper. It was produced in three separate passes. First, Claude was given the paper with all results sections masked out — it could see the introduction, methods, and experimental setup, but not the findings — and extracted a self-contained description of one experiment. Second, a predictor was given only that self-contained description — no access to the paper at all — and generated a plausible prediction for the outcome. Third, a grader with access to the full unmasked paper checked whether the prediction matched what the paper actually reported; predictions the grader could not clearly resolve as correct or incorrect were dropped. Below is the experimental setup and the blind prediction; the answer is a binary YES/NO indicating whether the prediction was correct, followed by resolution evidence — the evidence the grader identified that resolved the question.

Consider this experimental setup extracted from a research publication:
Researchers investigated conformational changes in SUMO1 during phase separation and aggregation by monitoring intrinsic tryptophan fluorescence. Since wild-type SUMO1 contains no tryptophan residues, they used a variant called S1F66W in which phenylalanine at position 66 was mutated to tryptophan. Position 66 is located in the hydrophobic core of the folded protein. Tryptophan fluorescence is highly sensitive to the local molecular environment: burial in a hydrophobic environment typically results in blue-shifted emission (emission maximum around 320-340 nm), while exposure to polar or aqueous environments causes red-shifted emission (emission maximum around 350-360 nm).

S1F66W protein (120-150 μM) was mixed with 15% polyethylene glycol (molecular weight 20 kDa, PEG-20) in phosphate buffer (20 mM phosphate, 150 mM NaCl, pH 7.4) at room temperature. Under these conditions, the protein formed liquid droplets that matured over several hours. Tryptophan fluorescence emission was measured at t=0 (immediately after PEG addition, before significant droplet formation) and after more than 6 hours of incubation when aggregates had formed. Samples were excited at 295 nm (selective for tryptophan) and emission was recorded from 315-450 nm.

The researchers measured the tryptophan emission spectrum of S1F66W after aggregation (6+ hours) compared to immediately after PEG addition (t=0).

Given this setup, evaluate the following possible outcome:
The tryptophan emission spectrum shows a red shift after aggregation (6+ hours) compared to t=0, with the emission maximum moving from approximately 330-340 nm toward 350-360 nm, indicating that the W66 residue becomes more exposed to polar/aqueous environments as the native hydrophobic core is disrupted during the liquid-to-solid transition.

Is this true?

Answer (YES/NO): NO